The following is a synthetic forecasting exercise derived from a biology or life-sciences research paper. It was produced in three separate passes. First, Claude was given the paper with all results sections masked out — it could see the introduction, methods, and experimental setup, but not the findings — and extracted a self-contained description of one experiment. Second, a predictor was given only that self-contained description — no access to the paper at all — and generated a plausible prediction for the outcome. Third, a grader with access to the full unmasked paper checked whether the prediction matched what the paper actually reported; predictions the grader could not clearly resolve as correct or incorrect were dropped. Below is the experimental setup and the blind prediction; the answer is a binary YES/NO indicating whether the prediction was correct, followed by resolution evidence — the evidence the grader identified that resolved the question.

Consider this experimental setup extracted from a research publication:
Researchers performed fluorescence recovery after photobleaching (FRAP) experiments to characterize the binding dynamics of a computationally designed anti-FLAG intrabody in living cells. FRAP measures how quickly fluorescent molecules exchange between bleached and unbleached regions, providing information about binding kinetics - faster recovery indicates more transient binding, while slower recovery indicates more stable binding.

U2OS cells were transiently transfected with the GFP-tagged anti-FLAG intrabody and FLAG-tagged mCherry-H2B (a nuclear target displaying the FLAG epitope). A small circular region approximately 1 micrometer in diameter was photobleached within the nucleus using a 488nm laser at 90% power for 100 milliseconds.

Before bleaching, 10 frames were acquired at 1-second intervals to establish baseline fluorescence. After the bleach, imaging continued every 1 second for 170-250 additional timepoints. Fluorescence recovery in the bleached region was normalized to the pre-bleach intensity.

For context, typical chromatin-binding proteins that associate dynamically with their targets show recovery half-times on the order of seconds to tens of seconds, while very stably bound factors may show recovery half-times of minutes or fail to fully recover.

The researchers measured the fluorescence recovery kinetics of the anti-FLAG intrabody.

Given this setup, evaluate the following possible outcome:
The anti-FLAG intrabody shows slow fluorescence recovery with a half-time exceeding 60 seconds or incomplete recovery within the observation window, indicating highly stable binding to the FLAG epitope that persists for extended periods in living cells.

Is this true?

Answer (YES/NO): NO